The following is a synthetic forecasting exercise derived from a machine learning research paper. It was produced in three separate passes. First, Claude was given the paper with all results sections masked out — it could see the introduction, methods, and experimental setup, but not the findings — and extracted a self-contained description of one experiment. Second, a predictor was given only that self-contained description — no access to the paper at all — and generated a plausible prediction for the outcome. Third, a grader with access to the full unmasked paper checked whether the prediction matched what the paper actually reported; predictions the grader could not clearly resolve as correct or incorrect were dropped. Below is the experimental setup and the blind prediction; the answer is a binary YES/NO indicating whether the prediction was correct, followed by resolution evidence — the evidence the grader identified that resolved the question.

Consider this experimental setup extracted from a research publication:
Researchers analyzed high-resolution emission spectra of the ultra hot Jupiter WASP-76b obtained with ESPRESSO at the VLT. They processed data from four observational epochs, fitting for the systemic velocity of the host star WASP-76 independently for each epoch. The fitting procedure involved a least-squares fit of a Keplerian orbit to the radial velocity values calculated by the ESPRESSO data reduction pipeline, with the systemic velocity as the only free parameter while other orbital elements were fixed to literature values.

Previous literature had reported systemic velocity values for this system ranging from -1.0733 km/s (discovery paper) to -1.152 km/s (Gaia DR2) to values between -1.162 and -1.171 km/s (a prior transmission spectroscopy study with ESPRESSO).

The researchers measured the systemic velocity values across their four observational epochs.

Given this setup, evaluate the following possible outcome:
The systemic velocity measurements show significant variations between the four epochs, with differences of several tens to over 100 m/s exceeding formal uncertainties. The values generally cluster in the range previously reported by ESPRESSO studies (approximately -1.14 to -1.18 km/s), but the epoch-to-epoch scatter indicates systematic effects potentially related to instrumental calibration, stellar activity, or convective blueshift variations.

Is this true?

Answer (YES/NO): NO